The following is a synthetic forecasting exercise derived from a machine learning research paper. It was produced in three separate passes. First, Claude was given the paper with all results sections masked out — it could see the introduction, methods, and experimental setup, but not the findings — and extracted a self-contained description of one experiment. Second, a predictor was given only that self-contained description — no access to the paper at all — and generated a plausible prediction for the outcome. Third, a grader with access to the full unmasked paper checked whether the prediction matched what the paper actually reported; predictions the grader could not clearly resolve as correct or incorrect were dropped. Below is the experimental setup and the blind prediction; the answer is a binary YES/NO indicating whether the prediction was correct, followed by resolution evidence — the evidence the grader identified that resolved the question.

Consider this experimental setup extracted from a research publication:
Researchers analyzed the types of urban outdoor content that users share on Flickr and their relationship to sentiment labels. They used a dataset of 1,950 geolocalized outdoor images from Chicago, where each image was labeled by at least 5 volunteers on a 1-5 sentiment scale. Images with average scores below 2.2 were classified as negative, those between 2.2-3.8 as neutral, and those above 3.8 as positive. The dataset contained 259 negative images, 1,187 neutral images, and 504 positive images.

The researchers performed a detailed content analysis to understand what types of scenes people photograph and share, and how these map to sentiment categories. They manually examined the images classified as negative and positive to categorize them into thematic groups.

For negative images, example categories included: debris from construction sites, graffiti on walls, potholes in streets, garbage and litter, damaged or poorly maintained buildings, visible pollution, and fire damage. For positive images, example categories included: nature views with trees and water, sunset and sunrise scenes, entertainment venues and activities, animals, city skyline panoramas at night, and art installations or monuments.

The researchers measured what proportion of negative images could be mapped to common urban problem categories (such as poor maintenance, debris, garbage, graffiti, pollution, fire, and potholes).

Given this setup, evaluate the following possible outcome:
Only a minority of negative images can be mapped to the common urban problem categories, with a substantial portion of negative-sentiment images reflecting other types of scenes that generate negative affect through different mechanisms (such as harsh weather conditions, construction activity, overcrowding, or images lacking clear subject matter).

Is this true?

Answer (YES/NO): NO